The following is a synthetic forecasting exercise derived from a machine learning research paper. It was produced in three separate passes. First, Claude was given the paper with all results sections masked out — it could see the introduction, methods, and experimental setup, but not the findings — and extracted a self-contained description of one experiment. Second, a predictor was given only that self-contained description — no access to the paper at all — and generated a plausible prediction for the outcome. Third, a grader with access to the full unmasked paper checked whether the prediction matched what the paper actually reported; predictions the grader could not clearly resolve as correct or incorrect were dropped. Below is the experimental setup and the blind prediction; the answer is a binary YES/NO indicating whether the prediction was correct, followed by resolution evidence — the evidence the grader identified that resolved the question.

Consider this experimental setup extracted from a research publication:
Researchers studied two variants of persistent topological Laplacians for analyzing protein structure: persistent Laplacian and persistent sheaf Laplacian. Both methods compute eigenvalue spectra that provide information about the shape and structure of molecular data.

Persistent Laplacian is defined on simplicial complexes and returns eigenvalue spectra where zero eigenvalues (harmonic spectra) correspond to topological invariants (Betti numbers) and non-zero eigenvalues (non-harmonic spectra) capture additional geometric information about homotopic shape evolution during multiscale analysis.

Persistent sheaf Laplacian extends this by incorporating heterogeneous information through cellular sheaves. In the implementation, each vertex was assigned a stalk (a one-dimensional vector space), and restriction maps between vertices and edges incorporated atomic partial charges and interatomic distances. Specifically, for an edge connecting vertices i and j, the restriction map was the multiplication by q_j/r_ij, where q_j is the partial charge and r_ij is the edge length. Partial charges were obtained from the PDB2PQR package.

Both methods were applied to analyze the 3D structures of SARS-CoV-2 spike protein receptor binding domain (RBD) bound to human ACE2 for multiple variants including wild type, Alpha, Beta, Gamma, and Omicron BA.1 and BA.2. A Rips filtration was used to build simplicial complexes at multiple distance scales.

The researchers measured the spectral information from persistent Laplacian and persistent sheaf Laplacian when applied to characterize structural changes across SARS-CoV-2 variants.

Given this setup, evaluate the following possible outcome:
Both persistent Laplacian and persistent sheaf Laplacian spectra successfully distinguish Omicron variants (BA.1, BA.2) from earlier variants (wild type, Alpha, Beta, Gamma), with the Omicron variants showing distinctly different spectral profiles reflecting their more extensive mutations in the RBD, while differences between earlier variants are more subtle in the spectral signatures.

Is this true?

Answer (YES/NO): NO